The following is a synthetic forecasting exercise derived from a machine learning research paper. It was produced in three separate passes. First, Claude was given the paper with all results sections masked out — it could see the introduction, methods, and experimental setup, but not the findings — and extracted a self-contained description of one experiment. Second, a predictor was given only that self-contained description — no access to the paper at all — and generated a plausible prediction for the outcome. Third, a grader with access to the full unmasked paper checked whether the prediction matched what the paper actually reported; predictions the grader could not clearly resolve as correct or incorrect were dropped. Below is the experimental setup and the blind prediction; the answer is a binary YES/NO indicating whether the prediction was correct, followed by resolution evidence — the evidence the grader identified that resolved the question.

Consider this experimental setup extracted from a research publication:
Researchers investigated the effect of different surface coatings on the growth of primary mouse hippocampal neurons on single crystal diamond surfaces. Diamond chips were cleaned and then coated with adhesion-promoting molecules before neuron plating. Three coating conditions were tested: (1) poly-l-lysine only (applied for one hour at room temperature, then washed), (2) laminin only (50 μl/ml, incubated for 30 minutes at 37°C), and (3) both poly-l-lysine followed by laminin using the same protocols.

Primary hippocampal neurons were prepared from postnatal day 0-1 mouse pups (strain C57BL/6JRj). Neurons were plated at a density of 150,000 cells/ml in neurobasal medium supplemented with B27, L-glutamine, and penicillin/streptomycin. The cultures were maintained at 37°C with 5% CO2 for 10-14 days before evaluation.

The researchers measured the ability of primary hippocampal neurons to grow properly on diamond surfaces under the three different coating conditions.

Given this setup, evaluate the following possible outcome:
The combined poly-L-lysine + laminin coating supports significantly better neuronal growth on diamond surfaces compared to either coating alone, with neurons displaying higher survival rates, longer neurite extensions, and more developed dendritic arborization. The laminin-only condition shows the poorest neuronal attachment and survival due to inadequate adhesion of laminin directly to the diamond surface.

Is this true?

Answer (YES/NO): NO